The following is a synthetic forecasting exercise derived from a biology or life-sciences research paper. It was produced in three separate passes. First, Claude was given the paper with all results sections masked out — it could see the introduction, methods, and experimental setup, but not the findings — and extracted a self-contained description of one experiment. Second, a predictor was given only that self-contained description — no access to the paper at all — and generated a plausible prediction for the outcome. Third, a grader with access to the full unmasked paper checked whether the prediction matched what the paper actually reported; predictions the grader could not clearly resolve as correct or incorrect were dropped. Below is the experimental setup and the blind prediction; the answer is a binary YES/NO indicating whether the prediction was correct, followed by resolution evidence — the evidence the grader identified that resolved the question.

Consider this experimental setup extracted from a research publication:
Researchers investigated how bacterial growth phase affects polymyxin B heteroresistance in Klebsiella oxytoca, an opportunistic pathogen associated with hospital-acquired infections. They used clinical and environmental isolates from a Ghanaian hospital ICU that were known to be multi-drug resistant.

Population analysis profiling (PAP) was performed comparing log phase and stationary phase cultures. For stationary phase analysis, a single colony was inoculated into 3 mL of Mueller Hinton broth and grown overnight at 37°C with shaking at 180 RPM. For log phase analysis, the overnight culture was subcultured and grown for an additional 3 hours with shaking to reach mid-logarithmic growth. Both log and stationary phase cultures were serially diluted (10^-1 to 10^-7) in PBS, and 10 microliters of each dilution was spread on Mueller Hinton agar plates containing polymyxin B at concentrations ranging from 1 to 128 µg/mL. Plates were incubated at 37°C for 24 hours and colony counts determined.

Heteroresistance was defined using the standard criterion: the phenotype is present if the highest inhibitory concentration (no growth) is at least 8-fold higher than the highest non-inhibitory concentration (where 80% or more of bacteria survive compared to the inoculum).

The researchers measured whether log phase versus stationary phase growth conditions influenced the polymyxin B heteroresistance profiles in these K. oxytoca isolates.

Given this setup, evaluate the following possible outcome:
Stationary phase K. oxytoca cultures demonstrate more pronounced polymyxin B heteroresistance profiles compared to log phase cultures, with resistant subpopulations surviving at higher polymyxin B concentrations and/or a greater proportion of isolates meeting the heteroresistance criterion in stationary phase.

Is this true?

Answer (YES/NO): NO